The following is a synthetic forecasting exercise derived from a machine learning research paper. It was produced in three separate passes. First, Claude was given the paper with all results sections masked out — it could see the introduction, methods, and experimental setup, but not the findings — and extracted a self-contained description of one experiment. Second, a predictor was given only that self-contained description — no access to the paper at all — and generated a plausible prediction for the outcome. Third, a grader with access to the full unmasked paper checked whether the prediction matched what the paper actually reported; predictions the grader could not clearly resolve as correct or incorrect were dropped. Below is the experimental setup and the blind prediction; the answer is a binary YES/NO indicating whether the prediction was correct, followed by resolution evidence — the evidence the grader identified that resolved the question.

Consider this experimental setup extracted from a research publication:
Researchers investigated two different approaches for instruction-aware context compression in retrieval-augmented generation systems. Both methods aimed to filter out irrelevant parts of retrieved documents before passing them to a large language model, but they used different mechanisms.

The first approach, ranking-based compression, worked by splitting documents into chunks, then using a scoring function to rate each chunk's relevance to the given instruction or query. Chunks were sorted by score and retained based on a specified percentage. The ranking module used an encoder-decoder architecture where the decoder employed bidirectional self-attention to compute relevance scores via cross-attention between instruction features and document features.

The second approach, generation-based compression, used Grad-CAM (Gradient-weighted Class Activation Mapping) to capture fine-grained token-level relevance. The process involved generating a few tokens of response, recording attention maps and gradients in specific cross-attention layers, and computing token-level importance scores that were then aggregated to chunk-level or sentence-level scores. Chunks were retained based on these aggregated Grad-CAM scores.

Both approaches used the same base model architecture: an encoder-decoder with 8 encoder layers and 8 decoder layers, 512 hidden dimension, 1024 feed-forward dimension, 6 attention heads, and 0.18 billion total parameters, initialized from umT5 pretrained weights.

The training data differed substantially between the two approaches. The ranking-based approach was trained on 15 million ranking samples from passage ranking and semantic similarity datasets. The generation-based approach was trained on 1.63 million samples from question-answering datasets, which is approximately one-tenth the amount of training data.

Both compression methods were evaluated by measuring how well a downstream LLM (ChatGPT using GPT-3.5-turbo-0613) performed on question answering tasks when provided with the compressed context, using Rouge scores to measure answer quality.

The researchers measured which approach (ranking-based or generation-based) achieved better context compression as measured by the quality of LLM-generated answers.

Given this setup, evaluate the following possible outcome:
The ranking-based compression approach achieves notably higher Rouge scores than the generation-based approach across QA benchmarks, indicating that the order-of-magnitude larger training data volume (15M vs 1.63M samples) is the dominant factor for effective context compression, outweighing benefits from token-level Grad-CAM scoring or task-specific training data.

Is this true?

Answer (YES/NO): NO